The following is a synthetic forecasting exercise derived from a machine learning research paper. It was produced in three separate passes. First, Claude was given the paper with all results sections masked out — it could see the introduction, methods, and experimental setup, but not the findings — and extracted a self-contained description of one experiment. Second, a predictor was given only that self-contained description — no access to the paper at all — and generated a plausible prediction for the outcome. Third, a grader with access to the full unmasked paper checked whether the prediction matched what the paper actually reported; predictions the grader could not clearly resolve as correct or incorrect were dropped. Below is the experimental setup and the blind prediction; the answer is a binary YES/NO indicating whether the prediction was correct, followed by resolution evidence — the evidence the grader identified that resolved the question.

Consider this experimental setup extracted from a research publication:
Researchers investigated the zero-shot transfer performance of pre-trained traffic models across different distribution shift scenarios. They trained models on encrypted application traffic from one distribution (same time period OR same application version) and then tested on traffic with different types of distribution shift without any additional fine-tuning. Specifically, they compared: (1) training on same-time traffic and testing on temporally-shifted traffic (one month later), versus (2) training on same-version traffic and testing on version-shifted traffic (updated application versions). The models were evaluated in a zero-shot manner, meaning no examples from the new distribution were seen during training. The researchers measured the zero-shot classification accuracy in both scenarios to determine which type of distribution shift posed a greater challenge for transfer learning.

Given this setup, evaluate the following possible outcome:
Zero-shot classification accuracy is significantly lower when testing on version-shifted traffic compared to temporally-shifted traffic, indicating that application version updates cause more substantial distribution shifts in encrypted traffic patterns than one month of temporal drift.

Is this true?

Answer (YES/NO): YES